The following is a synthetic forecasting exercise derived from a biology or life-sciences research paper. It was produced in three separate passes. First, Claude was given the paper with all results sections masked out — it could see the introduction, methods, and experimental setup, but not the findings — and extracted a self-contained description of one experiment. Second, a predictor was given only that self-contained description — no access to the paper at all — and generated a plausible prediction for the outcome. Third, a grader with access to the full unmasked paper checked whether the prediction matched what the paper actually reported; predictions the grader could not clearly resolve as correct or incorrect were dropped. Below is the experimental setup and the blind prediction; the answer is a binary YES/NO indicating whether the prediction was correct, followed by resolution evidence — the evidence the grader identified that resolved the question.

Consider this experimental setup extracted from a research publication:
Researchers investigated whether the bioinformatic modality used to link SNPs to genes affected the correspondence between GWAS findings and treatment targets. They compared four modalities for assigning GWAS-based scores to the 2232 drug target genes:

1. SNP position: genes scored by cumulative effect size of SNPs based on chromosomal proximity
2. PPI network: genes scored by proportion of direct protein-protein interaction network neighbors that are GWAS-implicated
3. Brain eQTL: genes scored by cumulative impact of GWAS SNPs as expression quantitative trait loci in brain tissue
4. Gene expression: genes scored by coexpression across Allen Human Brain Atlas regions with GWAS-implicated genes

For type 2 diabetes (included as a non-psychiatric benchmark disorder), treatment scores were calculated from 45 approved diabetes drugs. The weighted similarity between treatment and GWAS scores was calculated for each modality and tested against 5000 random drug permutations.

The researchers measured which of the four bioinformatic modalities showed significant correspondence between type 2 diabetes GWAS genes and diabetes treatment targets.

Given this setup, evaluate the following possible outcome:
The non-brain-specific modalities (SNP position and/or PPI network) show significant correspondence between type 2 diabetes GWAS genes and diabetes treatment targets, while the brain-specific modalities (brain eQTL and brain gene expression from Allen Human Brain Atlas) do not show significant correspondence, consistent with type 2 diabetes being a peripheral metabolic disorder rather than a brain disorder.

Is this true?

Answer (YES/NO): YES